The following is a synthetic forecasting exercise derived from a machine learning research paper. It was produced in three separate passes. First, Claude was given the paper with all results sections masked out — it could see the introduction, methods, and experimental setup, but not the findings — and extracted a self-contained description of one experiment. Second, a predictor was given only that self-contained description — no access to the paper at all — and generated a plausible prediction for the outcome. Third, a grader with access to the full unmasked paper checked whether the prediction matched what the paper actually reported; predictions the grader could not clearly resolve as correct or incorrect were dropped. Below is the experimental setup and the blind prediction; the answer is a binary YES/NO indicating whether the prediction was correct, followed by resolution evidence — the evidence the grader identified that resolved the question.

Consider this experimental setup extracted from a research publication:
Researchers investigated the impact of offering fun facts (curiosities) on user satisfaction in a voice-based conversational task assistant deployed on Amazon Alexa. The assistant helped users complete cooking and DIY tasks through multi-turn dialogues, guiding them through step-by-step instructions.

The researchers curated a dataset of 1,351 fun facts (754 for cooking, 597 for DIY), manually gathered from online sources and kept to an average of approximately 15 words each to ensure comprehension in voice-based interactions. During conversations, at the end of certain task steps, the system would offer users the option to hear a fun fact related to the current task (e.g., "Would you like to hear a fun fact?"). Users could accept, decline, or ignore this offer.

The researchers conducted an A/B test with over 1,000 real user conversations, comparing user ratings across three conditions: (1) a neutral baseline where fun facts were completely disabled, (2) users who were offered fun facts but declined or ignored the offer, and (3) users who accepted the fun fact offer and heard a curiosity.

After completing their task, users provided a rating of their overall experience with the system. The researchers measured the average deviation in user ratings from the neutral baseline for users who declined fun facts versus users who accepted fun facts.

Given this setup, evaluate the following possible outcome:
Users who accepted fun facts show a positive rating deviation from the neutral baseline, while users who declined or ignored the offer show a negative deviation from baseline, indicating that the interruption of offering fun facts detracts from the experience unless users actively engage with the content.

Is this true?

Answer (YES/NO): YES